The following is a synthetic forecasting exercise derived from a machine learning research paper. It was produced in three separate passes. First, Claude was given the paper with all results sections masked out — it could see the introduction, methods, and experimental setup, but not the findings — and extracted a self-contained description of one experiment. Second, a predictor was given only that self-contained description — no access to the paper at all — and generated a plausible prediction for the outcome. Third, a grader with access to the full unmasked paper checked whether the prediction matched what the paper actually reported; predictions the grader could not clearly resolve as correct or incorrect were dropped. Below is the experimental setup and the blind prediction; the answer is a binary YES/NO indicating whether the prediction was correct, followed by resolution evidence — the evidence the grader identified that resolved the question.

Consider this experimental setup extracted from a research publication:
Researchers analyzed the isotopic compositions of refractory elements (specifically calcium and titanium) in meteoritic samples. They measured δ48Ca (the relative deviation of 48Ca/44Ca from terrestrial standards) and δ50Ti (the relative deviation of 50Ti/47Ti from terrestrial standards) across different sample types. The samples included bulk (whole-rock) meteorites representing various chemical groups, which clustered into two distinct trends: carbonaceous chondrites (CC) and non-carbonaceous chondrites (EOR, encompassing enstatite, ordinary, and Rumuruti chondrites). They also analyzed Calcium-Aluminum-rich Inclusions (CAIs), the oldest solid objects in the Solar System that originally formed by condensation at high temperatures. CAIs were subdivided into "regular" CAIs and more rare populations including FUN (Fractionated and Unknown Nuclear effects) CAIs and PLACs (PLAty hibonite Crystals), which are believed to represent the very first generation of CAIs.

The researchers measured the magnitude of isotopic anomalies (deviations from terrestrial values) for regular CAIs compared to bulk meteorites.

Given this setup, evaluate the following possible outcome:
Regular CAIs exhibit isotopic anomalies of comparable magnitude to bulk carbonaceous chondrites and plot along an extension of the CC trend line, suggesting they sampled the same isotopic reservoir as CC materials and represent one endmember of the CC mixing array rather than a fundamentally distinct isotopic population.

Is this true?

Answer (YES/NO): NO